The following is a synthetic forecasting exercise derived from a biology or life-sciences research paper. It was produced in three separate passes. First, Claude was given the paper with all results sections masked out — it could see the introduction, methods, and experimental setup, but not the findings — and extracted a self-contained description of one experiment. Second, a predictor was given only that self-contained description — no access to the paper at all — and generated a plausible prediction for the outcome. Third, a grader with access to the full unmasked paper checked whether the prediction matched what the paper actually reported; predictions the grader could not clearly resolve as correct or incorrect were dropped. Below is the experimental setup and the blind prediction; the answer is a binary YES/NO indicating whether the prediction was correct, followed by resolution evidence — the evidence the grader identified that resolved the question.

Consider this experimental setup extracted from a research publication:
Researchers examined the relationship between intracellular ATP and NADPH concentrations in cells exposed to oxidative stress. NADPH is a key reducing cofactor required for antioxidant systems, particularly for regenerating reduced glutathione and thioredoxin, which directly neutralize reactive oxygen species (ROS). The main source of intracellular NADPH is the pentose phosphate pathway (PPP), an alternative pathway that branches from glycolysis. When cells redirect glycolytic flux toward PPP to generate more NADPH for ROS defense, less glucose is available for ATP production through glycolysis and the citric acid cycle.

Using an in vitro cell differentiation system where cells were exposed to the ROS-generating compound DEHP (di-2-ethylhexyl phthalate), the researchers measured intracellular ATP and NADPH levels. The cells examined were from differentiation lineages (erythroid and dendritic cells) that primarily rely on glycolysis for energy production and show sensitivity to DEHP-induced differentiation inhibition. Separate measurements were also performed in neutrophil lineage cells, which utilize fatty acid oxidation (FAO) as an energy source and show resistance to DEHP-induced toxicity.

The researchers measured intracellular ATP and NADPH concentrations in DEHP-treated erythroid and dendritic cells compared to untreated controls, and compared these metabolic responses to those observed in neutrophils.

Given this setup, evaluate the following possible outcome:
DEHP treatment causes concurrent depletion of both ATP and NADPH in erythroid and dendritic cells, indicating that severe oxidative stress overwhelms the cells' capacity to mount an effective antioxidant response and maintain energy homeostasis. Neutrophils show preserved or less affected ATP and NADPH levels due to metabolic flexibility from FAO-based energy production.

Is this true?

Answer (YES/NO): NO